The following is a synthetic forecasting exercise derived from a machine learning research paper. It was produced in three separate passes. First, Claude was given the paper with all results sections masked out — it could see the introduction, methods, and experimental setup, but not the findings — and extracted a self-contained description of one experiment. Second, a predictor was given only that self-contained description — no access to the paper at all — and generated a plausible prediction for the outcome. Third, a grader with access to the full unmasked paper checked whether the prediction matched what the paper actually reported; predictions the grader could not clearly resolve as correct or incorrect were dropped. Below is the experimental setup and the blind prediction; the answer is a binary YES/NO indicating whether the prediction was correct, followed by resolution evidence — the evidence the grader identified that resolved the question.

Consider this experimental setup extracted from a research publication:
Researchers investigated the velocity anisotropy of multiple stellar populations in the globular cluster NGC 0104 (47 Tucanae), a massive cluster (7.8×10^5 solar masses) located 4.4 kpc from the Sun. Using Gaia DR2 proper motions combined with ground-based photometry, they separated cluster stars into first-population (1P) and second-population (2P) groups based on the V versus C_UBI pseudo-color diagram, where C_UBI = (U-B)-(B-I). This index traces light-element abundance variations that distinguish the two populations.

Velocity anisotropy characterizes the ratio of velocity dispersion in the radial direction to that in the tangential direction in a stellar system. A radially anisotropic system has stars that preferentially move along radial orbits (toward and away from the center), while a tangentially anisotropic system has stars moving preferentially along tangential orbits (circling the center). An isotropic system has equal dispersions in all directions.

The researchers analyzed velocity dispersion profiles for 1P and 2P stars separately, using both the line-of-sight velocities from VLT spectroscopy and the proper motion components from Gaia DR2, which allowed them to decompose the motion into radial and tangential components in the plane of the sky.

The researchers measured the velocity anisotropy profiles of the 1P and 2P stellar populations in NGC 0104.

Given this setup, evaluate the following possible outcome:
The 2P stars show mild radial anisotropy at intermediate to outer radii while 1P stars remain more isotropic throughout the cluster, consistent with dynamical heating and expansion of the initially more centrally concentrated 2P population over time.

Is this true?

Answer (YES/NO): YES